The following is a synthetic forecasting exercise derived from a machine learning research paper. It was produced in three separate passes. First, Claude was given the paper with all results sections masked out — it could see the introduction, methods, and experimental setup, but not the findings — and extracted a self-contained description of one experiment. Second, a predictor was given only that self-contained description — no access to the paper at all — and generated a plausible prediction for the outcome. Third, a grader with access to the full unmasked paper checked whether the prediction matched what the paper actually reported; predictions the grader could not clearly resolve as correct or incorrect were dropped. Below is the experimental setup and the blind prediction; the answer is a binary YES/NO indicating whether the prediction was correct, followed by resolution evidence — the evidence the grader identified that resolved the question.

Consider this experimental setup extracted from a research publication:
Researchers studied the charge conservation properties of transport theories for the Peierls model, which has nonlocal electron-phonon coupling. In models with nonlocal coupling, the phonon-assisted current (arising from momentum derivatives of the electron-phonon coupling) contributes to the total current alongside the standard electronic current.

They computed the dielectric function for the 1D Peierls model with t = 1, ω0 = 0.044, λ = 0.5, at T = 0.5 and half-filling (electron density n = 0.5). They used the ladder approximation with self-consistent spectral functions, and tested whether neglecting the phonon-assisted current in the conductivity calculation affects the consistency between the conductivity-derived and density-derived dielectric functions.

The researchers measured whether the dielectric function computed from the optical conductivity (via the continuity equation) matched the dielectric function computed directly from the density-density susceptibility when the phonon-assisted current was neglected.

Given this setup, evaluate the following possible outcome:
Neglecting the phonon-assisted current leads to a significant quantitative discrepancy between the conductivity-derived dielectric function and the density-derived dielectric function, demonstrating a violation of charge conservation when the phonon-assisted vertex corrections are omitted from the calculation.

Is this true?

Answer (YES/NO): YES